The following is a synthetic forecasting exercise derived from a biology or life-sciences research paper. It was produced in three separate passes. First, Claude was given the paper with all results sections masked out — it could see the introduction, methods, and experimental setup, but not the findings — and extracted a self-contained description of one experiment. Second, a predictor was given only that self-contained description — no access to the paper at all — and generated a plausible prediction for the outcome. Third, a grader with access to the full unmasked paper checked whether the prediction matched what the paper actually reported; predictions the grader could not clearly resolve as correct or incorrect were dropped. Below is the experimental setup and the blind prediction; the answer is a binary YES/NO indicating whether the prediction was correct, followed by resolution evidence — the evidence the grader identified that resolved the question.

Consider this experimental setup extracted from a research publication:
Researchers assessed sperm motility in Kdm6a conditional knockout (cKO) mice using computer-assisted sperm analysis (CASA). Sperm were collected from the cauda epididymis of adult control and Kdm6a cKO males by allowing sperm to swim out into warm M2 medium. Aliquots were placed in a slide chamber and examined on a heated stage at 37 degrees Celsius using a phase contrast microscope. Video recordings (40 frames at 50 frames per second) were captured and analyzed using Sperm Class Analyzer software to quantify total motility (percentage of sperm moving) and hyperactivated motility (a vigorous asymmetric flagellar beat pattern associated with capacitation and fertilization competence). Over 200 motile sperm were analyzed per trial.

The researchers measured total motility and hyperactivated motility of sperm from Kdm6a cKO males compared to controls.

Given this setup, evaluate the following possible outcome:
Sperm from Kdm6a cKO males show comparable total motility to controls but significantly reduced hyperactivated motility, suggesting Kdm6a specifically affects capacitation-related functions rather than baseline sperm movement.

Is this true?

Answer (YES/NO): NO